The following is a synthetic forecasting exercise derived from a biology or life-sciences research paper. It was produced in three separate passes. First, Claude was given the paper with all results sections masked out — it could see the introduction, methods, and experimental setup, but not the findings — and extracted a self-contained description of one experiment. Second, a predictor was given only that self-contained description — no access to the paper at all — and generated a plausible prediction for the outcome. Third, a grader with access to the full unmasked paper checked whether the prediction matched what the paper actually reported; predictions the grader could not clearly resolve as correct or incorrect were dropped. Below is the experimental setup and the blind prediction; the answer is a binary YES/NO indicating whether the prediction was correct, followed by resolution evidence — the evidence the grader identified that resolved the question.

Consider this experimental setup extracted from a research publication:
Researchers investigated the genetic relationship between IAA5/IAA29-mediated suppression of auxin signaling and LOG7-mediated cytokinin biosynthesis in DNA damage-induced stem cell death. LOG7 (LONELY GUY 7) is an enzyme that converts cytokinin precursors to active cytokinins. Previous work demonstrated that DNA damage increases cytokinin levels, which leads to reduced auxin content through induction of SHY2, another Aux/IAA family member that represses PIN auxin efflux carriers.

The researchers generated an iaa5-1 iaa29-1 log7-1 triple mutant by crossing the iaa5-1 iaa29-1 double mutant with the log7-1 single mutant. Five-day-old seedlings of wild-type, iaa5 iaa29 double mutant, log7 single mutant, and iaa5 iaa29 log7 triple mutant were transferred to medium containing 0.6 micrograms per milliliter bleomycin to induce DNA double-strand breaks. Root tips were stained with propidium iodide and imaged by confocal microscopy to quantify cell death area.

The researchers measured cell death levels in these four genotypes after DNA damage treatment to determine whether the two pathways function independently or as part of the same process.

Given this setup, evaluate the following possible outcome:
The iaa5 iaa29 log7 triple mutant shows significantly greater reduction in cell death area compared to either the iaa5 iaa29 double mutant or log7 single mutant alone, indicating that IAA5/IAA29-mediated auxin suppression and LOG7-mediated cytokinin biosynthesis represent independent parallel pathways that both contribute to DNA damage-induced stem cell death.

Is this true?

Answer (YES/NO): YES